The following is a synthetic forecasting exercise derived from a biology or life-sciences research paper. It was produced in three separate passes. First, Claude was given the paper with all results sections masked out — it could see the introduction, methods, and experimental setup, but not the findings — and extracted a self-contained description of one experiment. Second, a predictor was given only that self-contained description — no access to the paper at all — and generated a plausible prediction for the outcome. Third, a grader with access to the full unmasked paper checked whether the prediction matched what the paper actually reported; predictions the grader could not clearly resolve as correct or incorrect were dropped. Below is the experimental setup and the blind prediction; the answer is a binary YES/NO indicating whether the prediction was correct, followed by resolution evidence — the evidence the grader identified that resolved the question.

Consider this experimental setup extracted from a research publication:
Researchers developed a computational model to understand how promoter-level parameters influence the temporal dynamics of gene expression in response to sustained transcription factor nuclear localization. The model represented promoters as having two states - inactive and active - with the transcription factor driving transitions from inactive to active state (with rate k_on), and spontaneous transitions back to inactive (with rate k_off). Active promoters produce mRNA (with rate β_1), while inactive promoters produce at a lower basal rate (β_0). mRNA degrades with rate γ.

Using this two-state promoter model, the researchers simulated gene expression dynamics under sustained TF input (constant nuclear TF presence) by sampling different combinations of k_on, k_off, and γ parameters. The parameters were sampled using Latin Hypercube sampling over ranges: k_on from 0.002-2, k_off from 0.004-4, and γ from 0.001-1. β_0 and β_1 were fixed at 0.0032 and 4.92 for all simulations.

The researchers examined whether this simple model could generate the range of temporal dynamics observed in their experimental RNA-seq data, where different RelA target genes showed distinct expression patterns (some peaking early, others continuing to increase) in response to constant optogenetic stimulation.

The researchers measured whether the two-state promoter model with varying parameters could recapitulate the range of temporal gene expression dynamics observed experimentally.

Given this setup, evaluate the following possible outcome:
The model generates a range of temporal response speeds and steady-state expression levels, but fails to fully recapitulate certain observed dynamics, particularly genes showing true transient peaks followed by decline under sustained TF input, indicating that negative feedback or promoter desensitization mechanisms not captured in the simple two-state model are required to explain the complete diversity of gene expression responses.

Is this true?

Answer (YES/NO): YES